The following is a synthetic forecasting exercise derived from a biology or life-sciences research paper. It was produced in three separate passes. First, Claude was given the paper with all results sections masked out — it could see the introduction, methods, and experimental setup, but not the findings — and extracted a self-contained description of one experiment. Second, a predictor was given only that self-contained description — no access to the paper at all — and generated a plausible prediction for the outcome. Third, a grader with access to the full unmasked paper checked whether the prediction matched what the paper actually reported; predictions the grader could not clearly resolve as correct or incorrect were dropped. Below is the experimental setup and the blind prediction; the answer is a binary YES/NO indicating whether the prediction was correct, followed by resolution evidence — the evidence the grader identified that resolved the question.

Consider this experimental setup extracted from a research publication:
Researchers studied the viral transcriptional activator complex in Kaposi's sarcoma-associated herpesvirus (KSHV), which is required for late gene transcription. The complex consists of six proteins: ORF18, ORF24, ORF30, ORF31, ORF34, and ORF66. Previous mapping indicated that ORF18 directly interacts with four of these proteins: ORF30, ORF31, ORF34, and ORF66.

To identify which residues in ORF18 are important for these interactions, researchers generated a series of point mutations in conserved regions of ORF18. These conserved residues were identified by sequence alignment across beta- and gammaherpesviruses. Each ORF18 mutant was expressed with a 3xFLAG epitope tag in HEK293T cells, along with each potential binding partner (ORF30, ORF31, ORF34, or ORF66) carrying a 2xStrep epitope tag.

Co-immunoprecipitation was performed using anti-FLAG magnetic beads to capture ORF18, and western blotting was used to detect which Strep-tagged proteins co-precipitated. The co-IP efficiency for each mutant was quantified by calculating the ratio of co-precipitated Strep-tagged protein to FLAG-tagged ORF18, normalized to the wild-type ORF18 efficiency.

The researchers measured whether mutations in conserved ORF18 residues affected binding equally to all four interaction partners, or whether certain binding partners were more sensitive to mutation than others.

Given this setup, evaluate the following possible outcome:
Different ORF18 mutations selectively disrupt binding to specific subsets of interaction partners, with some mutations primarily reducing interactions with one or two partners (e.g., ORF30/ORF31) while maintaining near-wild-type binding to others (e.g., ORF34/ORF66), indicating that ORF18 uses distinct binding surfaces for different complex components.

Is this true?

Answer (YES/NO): NO